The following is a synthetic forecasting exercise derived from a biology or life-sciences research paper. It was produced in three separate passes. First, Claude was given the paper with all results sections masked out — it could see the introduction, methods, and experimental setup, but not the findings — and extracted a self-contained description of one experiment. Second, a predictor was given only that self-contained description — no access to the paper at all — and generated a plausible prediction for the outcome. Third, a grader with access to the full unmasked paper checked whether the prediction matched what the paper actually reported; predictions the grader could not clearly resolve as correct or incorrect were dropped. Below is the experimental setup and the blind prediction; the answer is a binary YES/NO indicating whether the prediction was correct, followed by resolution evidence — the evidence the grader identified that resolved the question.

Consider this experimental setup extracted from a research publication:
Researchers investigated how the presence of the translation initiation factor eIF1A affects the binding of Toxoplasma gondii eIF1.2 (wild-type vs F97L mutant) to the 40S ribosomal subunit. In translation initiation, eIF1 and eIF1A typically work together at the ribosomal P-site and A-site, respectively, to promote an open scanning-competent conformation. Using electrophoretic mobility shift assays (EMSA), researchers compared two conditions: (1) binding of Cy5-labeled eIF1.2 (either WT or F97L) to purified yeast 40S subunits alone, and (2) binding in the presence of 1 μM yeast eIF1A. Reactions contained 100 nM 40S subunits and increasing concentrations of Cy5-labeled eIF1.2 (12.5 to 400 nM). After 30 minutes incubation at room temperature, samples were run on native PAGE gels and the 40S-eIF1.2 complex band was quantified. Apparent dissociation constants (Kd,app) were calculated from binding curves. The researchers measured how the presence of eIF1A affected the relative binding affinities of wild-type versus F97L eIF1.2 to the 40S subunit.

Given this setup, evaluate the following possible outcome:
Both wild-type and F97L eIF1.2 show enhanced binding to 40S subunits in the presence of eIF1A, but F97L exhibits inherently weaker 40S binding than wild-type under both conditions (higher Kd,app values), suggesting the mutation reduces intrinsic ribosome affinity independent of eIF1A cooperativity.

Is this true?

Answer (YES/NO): NO